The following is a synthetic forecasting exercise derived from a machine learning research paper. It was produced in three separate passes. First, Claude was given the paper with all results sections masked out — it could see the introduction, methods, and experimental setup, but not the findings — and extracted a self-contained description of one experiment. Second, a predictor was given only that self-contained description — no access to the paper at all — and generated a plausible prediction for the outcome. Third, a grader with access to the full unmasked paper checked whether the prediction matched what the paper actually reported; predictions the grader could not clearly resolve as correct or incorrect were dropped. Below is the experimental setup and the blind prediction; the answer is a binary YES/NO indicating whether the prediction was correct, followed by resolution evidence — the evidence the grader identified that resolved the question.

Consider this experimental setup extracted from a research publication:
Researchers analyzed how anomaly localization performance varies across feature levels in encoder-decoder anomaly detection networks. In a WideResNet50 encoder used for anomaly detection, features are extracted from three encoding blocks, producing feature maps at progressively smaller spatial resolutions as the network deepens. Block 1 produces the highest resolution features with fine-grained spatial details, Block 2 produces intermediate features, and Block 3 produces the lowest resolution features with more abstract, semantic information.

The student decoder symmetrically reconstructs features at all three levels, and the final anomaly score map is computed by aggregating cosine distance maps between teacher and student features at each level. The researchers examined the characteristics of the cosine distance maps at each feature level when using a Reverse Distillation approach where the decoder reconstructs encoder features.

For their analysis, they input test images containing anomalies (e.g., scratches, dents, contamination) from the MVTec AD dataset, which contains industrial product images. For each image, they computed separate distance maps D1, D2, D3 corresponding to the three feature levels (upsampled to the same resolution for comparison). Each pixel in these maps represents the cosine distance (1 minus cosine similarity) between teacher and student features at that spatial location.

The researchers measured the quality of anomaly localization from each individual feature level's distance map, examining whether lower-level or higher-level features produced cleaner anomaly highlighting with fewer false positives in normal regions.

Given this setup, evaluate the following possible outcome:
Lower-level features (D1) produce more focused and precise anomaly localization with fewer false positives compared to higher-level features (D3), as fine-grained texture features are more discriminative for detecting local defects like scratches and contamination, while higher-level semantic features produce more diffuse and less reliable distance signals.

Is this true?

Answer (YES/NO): NO